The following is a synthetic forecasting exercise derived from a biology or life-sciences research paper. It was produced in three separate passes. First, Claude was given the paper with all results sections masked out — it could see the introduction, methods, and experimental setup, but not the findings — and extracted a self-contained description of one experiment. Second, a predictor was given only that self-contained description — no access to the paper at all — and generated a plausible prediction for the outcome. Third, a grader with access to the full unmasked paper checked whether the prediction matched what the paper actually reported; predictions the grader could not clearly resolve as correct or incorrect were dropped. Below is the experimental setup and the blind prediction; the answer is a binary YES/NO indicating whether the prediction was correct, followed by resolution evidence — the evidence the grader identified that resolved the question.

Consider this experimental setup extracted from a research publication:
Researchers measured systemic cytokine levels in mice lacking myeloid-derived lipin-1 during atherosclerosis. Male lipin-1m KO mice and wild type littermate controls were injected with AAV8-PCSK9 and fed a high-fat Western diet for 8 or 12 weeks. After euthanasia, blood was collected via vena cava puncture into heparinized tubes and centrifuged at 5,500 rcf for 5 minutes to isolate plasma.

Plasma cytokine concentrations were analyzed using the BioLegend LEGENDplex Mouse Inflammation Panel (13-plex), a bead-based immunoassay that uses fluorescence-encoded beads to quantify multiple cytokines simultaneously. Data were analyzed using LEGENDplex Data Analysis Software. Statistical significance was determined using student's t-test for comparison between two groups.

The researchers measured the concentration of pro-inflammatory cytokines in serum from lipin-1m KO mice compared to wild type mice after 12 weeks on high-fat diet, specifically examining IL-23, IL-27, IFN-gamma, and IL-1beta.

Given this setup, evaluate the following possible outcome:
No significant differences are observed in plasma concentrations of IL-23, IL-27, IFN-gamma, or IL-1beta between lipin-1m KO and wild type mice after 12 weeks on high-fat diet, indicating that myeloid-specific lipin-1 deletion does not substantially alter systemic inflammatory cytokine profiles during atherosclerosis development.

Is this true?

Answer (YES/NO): NO